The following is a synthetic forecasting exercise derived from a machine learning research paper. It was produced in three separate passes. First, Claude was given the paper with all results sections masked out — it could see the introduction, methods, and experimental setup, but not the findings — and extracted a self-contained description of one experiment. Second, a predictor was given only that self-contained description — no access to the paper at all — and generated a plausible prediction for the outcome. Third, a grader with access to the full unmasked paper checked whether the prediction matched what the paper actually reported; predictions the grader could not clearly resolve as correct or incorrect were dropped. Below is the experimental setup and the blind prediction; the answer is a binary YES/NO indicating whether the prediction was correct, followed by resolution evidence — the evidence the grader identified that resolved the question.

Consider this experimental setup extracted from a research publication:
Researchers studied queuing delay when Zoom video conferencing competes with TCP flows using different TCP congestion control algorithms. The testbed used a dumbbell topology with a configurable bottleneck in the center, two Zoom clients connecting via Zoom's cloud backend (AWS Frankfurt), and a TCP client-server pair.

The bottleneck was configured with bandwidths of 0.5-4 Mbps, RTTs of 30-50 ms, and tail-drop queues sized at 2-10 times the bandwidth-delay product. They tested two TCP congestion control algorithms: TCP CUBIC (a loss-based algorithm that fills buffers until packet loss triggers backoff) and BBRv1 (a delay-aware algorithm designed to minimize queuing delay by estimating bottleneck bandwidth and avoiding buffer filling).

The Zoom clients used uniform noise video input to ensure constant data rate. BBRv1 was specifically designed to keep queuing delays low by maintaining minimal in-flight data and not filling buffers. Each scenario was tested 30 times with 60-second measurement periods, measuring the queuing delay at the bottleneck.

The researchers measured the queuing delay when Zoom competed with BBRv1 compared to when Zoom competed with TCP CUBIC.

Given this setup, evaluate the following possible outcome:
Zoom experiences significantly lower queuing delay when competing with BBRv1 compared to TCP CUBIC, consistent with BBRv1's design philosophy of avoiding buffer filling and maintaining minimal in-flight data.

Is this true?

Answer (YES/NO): NO